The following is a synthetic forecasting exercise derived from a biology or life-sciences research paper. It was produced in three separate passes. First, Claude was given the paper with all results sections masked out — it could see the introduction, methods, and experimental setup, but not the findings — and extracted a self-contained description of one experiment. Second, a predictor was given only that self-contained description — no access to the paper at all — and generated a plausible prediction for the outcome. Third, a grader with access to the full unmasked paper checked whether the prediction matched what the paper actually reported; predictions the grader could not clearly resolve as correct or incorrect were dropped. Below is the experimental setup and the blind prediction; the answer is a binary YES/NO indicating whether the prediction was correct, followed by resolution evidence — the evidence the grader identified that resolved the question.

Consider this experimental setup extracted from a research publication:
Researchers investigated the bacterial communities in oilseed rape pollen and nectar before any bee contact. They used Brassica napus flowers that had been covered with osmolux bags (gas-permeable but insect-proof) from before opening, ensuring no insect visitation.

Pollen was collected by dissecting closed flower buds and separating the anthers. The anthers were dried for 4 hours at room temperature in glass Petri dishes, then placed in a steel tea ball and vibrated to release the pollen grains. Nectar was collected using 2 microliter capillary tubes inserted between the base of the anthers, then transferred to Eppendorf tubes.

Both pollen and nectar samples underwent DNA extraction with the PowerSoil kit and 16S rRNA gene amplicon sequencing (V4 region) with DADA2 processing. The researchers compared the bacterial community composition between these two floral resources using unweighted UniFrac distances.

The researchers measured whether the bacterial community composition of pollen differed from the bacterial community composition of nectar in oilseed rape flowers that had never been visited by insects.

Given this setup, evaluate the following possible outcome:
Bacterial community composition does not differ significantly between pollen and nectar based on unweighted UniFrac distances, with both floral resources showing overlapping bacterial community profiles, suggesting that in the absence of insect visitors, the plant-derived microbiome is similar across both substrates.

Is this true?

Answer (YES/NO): NO